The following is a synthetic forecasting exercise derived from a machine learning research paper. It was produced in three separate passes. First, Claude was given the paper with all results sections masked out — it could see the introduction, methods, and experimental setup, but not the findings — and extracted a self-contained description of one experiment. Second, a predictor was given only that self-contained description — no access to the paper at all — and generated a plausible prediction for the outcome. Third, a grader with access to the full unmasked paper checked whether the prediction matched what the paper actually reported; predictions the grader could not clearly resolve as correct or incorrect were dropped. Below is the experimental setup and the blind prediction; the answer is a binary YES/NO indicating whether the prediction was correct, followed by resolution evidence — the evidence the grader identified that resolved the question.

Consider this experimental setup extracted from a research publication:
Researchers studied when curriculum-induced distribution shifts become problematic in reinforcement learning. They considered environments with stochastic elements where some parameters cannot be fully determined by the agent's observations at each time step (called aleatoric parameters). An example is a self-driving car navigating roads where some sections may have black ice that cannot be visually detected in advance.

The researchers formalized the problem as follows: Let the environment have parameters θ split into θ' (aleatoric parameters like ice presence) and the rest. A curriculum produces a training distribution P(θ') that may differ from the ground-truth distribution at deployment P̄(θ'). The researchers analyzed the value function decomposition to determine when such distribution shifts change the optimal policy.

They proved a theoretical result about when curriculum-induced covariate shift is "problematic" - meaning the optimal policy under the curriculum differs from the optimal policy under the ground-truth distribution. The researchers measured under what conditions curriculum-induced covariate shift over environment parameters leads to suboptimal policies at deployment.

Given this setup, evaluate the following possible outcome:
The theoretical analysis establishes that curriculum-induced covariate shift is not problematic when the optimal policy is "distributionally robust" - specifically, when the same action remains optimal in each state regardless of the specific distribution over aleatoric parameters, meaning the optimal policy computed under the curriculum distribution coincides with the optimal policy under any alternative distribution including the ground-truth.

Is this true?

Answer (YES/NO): NO